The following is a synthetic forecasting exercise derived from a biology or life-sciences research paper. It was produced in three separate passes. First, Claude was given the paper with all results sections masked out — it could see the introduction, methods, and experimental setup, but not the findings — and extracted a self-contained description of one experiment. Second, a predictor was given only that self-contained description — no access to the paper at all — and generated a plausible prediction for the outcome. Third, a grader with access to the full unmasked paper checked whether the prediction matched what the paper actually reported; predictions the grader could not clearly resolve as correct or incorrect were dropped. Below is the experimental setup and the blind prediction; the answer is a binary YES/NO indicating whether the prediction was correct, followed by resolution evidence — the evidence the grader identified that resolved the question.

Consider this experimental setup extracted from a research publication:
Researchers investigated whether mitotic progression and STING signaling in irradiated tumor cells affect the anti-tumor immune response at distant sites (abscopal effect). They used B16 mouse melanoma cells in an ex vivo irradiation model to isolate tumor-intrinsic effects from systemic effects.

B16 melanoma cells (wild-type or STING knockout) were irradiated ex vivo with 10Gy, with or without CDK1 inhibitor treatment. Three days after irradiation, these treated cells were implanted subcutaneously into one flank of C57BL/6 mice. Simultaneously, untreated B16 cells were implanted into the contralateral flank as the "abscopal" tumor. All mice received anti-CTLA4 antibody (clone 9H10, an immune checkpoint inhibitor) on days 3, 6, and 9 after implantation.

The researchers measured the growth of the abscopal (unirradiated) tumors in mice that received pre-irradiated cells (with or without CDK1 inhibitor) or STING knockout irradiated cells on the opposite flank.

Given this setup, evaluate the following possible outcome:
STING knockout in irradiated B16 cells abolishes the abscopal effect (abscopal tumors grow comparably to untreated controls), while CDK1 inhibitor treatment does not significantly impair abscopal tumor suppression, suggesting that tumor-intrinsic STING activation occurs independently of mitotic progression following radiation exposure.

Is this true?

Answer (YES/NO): NO